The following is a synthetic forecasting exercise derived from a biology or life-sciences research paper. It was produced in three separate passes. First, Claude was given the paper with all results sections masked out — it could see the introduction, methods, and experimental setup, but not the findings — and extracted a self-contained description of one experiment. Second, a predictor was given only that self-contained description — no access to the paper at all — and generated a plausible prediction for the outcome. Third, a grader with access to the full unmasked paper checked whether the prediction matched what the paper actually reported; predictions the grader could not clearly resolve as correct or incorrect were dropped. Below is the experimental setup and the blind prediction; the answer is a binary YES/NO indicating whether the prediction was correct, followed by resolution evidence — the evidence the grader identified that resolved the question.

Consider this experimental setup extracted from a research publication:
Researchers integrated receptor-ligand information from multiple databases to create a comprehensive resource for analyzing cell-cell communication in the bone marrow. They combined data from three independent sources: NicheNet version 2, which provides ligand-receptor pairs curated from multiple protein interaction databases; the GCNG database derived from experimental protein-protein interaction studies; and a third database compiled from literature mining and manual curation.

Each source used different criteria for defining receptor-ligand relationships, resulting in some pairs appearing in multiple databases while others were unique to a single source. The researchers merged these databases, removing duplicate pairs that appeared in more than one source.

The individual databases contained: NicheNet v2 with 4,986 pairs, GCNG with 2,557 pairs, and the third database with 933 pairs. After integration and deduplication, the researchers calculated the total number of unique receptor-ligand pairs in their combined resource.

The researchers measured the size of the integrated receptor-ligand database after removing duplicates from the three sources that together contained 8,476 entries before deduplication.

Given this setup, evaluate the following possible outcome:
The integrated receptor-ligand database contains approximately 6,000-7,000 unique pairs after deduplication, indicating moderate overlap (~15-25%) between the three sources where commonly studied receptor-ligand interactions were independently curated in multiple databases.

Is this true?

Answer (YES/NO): NO